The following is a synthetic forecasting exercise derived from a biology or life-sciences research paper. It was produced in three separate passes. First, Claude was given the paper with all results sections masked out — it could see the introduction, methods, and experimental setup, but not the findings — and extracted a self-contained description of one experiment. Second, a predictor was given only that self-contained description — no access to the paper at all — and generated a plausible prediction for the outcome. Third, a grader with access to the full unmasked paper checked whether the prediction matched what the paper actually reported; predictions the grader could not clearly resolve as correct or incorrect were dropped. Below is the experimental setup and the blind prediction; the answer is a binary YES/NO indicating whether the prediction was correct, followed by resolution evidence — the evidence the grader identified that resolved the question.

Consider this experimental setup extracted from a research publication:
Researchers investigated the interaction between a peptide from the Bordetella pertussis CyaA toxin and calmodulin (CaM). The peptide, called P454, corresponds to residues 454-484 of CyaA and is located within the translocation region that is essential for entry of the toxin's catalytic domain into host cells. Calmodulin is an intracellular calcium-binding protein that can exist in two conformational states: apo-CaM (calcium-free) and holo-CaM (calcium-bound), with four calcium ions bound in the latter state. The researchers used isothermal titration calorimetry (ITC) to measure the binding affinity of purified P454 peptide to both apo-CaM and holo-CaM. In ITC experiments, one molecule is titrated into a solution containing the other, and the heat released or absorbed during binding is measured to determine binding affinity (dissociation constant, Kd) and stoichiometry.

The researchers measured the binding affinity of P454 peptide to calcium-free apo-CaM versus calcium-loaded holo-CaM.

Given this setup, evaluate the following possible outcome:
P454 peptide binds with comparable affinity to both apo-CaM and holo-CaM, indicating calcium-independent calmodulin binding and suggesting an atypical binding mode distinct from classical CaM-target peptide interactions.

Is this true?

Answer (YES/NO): NO